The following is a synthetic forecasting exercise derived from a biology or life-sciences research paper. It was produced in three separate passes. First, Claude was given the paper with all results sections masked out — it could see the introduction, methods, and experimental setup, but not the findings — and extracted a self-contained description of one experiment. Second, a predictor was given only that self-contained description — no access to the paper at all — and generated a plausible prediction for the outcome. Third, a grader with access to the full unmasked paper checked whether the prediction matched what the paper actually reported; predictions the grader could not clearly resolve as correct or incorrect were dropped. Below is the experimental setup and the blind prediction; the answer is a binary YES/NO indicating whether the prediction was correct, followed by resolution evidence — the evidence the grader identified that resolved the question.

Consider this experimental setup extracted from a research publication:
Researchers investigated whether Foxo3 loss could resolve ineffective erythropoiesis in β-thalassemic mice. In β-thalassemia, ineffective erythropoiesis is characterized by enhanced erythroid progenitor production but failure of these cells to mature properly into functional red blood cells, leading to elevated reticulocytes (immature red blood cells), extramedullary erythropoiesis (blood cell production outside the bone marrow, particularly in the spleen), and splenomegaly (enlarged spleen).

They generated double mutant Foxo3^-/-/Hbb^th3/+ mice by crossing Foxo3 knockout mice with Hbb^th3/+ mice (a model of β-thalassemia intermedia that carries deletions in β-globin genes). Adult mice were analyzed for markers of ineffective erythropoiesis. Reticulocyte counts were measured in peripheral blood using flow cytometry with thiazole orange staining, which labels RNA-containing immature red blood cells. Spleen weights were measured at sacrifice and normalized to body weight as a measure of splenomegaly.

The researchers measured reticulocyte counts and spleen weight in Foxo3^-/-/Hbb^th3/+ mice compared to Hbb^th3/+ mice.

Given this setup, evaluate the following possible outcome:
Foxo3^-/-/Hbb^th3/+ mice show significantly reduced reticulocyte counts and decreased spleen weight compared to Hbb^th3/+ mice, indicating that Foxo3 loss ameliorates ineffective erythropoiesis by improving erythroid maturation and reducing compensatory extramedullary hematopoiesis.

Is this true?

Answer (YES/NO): NO